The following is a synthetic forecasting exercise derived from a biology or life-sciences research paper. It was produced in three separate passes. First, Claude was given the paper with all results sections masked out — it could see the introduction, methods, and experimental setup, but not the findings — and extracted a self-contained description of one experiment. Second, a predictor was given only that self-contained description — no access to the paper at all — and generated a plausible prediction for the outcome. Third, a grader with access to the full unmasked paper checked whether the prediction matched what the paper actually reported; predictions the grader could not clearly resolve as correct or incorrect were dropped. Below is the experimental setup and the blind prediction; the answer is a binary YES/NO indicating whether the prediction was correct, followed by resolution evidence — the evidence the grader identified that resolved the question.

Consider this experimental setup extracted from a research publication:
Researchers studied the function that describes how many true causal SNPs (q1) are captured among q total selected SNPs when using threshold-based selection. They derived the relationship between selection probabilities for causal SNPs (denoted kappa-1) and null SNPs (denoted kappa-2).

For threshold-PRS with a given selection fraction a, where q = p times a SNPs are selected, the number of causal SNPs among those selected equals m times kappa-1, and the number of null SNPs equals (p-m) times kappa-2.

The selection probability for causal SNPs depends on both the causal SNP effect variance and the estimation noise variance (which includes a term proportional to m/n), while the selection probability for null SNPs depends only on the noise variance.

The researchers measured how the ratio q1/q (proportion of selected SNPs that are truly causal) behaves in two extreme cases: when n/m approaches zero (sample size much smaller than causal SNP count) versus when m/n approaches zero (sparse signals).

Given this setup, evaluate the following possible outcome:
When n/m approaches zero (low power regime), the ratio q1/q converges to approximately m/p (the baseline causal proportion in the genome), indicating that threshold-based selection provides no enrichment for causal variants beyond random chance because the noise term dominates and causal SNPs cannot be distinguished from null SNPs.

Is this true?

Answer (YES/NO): YES